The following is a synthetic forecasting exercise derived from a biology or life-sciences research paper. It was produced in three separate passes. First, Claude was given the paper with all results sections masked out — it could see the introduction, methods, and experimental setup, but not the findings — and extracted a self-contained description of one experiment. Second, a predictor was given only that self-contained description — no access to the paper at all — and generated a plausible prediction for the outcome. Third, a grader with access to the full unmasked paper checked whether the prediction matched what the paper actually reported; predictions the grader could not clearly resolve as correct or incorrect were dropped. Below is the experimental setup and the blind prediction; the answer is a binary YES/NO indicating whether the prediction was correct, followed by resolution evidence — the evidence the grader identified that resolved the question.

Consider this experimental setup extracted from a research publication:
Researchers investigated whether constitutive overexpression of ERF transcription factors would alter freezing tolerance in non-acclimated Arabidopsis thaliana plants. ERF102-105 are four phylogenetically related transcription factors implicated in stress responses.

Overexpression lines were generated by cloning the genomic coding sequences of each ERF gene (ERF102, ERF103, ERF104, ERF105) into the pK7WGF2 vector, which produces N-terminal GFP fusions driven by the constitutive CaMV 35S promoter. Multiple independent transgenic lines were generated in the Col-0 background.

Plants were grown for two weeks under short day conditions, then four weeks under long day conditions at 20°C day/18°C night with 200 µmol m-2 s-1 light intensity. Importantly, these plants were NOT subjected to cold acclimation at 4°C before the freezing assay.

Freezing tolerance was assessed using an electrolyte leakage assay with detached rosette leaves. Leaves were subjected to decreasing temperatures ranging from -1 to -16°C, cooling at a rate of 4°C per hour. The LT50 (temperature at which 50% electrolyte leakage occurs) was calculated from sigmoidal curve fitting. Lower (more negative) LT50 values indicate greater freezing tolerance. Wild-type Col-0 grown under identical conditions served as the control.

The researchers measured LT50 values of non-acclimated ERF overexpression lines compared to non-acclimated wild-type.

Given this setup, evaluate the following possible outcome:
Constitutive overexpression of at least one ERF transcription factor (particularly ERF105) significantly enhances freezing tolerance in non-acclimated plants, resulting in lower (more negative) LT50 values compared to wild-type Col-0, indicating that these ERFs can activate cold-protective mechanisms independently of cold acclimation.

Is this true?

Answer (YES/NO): NO